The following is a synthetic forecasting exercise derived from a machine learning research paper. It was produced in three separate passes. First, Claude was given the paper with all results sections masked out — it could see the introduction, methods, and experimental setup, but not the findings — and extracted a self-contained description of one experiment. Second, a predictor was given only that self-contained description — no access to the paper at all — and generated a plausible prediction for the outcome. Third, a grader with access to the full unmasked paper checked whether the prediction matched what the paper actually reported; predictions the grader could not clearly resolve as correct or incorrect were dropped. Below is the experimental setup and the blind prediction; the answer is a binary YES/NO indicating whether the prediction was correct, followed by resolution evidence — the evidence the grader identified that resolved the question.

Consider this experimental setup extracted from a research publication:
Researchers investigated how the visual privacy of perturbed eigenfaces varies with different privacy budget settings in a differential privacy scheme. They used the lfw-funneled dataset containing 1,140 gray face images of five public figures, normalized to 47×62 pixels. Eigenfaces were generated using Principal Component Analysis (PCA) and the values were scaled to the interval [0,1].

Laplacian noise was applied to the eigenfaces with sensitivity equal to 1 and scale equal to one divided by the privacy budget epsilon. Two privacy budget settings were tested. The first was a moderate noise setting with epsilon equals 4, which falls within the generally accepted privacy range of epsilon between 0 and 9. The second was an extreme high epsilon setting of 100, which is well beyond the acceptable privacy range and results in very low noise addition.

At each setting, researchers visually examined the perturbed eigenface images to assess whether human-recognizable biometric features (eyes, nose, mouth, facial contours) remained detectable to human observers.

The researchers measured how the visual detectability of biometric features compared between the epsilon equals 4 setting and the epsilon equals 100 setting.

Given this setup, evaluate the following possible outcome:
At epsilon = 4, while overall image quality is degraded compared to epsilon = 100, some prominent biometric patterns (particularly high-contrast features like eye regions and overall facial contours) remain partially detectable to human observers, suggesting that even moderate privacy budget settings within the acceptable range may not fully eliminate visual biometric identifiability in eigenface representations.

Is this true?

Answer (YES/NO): NO